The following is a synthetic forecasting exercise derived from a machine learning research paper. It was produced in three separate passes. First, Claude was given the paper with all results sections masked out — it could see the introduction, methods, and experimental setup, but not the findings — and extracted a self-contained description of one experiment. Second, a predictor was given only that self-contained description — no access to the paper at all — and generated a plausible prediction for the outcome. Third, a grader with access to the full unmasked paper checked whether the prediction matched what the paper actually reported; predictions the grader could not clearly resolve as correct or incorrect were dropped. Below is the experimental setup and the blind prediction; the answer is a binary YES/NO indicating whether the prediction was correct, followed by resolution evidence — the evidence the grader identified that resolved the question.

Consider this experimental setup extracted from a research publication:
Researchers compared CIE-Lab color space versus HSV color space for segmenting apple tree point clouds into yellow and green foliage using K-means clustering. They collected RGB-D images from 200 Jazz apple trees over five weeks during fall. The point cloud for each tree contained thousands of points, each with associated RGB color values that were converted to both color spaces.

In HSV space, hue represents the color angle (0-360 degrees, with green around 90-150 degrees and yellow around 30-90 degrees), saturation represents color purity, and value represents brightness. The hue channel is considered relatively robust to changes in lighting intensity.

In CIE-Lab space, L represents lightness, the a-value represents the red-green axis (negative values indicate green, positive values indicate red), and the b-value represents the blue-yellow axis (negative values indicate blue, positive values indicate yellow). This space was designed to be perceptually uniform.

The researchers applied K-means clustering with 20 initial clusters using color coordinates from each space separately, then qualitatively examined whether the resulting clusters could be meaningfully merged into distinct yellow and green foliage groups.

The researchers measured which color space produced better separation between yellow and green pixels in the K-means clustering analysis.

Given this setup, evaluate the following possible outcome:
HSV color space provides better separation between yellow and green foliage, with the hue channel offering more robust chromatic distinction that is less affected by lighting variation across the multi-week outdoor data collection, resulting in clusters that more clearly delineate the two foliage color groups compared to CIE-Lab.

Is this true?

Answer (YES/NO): NO